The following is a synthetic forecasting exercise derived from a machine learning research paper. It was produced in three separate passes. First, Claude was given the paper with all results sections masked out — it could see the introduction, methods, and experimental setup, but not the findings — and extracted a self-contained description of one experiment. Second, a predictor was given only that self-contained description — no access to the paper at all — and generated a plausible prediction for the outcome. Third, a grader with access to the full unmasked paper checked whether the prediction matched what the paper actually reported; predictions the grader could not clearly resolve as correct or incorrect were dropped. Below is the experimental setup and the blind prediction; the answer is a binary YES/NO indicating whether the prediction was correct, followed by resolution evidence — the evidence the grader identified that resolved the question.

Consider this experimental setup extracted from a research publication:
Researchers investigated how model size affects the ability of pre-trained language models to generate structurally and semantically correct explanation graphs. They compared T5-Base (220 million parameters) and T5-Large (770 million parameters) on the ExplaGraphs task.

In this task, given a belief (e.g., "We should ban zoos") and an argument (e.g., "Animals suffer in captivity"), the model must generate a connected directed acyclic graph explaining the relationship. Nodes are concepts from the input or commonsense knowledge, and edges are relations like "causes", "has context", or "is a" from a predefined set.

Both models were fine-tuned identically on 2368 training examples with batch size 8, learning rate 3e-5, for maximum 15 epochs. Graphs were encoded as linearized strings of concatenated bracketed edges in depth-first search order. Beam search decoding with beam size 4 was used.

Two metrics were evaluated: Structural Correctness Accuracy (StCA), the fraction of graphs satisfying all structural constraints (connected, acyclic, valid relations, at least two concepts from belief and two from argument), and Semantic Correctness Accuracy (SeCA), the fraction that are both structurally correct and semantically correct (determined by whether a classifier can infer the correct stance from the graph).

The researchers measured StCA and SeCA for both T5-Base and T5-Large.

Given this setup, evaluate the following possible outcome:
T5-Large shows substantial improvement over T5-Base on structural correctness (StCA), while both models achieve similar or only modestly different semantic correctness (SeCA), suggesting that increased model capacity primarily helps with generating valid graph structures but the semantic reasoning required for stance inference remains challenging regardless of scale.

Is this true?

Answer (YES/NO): NO